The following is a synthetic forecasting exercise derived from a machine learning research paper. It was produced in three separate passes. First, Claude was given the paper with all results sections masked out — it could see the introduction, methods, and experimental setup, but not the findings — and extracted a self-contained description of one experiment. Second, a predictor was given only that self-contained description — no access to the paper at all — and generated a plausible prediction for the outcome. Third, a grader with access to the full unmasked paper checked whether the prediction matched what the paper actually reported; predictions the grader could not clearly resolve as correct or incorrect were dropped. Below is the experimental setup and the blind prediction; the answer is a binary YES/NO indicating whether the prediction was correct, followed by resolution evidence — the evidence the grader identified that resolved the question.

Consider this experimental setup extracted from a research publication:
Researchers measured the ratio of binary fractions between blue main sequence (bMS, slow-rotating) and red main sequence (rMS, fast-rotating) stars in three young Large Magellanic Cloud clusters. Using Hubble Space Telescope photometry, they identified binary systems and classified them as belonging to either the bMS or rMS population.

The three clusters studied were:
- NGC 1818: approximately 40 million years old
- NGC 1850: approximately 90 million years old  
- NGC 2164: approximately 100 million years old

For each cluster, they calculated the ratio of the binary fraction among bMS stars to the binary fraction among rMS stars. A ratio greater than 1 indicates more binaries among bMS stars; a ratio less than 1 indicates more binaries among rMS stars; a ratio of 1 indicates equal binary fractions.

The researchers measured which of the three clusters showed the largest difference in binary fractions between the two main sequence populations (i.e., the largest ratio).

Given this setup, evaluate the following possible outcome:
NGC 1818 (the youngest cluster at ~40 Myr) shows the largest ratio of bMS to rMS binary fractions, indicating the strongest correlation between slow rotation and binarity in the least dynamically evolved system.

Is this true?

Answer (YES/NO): NO